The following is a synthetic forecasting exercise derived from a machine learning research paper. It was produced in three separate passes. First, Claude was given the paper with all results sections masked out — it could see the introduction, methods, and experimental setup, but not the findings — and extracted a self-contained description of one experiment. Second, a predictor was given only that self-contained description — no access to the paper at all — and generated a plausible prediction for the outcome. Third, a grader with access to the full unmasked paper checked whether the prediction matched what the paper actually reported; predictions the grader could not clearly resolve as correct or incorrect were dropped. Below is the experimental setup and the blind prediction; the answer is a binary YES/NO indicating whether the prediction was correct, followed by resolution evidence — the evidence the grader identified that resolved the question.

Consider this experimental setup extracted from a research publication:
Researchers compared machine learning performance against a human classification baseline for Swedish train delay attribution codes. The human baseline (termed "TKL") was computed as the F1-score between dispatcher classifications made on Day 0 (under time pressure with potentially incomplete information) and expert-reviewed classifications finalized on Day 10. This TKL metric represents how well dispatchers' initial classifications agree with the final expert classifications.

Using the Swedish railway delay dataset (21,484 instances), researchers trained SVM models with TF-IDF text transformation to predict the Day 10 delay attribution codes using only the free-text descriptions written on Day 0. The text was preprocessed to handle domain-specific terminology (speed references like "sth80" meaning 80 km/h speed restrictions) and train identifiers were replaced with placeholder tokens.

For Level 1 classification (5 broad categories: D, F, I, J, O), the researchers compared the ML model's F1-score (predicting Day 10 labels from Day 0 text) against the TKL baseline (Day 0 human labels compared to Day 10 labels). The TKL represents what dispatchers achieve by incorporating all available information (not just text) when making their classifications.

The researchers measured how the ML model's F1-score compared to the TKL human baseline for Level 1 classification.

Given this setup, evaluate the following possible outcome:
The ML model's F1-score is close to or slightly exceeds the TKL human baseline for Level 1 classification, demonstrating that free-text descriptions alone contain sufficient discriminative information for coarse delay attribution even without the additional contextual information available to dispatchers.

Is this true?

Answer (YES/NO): NO